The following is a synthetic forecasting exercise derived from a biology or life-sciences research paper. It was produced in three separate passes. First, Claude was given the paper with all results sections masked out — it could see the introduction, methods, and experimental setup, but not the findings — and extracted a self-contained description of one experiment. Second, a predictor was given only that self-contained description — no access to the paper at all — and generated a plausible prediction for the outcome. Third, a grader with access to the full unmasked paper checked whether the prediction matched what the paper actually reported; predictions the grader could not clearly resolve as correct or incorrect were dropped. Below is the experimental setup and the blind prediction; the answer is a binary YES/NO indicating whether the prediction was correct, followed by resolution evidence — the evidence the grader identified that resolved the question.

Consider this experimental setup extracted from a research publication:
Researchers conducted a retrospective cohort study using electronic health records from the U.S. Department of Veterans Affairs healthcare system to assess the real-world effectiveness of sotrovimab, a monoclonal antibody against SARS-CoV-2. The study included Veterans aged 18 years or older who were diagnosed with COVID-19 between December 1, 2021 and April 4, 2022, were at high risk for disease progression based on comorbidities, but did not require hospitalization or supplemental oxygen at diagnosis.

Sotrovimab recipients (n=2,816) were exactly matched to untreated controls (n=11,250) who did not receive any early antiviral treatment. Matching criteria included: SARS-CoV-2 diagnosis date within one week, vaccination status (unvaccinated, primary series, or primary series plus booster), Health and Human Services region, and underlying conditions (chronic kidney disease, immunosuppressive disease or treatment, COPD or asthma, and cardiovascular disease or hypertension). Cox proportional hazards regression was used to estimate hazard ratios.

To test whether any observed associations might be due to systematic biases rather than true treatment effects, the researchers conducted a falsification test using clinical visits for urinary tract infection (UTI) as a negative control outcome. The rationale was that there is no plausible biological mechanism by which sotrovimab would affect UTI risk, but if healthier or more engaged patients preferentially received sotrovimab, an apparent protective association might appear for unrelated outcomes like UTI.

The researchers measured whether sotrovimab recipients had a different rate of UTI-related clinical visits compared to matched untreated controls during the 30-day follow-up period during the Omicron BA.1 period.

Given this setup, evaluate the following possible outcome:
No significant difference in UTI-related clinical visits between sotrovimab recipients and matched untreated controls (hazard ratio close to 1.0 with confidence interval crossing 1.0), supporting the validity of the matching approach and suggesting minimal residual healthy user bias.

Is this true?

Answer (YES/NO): YES